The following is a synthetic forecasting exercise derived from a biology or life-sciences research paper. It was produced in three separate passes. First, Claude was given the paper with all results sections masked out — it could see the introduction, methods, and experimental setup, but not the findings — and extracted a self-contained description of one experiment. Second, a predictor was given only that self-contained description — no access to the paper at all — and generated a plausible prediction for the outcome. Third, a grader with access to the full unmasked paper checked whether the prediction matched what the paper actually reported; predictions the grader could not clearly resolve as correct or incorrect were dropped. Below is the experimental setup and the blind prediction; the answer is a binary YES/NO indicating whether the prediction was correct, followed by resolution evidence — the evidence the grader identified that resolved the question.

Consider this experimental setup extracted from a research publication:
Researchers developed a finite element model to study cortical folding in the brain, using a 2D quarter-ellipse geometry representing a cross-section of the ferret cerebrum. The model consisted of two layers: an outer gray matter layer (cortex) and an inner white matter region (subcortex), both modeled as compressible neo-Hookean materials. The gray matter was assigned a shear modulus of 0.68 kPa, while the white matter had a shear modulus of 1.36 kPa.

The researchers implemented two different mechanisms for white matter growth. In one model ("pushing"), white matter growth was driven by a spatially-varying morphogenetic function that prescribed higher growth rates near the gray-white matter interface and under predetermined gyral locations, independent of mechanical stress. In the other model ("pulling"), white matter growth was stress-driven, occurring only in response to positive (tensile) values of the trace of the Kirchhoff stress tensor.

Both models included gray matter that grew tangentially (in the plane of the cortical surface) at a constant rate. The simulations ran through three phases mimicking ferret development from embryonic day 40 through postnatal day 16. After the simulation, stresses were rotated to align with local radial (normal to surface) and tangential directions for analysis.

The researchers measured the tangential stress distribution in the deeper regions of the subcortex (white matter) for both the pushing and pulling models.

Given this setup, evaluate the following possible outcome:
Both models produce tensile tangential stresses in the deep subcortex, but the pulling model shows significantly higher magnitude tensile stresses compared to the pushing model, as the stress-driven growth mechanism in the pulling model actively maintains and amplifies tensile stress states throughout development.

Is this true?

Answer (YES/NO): NO